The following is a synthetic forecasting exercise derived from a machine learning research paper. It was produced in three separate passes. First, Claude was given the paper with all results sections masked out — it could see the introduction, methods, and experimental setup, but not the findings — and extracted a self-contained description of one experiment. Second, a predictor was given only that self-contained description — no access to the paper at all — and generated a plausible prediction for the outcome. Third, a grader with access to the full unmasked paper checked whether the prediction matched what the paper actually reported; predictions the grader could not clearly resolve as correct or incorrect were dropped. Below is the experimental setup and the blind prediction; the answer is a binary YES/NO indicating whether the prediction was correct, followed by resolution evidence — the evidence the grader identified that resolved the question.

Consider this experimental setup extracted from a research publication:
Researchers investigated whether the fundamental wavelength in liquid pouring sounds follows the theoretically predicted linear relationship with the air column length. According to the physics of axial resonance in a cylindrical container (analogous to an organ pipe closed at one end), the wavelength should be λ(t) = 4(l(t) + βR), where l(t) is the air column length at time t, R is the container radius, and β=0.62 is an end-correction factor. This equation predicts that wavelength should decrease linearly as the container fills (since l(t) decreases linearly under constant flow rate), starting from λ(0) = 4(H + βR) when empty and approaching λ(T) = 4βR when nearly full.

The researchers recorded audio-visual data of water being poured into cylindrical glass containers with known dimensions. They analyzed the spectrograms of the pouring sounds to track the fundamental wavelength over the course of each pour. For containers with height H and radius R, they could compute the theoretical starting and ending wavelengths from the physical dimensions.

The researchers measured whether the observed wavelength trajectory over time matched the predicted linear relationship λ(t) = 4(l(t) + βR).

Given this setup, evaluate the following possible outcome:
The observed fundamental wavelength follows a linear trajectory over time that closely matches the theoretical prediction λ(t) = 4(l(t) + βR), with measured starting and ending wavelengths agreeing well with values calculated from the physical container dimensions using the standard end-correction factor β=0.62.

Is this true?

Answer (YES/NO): YES